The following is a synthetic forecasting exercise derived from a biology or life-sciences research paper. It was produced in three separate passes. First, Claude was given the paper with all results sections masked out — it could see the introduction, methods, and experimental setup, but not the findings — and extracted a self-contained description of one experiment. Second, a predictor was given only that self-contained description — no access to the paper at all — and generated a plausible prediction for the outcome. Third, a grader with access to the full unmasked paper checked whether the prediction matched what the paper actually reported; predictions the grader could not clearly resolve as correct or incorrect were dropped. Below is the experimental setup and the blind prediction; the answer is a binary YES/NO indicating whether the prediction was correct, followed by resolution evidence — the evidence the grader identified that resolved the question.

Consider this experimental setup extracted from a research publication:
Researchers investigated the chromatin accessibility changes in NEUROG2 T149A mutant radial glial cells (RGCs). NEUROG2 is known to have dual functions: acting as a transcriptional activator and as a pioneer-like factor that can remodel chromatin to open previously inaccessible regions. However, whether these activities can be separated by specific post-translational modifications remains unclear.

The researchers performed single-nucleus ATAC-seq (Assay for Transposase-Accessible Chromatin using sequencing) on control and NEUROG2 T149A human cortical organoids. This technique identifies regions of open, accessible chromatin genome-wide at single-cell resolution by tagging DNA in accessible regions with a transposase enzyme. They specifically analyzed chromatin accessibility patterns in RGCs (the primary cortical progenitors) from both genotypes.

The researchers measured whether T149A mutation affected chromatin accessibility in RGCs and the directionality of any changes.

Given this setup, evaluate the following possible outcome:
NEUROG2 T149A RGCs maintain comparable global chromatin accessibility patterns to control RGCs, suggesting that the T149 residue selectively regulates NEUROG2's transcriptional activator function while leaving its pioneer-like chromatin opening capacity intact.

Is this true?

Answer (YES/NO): NO